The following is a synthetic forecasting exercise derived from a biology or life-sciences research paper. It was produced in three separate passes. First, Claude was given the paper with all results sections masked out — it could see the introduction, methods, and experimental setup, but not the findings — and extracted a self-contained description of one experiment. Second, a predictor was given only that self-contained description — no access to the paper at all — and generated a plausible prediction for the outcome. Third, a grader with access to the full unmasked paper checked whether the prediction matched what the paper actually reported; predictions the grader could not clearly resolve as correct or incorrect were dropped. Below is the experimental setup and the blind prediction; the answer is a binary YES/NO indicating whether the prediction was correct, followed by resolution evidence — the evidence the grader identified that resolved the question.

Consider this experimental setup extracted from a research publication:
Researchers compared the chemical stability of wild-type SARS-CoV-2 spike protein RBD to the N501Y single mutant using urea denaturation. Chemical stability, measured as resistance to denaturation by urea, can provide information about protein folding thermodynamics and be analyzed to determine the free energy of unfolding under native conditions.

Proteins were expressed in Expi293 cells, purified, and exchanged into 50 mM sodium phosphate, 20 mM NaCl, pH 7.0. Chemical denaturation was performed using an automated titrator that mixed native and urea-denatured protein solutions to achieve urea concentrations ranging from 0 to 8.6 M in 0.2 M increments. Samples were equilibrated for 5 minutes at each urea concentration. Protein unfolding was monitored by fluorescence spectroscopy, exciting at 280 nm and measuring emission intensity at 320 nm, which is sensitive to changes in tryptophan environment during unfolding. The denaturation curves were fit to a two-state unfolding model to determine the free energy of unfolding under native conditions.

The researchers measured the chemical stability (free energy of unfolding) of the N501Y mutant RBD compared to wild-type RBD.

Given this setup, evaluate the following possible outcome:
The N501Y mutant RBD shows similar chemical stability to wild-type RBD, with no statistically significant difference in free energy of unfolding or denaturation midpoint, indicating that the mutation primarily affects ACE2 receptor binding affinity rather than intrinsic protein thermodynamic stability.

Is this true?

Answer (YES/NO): NO